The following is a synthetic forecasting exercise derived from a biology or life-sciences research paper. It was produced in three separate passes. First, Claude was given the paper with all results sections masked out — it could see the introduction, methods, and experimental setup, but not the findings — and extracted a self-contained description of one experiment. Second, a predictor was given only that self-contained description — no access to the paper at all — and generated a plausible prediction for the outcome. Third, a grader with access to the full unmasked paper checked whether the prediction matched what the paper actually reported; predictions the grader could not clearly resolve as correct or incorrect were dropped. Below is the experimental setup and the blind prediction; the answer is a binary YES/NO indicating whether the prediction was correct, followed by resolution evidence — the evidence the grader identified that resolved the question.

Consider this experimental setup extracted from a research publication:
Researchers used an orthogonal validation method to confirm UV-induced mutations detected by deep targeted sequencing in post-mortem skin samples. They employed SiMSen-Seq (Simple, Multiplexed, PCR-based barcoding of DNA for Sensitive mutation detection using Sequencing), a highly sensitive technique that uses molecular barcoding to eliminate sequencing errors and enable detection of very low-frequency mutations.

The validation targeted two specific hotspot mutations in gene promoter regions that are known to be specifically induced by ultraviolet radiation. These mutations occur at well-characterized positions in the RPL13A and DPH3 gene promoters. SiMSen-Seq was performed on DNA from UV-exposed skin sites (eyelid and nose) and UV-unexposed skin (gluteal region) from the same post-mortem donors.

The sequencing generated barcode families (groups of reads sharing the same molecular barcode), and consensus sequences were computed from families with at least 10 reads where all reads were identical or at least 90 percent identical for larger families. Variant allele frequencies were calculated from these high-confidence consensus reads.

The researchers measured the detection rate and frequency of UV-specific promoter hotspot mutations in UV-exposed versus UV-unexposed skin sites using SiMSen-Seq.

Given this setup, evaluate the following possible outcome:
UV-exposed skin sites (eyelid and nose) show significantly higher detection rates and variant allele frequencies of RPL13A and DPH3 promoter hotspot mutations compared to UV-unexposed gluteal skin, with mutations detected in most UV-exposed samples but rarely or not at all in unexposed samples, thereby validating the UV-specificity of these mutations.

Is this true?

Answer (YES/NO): YES